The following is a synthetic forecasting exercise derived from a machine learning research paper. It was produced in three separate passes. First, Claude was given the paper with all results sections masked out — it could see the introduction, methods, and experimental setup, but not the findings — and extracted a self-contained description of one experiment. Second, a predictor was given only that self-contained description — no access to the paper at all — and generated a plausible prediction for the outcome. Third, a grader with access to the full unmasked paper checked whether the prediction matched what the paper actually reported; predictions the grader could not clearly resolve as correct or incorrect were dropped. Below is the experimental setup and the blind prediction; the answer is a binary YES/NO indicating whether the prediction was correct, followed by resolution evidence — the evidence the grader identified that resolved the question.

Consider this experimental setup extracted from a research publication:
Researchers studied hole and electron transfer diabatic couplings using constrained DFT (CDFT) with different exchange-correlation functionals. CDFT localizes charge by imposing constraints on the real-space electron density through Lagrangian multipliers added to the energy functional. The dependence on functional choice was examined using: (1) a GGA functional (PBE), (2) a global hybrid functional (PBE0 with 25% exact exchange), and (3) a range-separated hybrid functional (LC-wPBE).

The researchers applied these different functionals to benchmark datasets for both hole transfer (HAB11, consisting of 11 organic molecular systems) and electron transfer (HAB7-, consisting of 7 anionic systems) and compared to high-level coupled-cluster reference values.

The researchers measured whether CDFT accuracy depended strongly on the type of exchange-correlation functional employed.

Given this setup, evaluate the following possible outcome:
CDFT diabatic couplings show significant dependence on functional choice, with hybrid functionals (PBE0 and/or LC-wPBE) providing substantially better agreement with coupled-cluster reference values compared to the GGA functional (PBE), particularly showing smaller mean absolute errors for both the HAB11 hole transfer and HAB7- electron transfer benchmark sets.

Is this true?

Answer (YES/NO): YES